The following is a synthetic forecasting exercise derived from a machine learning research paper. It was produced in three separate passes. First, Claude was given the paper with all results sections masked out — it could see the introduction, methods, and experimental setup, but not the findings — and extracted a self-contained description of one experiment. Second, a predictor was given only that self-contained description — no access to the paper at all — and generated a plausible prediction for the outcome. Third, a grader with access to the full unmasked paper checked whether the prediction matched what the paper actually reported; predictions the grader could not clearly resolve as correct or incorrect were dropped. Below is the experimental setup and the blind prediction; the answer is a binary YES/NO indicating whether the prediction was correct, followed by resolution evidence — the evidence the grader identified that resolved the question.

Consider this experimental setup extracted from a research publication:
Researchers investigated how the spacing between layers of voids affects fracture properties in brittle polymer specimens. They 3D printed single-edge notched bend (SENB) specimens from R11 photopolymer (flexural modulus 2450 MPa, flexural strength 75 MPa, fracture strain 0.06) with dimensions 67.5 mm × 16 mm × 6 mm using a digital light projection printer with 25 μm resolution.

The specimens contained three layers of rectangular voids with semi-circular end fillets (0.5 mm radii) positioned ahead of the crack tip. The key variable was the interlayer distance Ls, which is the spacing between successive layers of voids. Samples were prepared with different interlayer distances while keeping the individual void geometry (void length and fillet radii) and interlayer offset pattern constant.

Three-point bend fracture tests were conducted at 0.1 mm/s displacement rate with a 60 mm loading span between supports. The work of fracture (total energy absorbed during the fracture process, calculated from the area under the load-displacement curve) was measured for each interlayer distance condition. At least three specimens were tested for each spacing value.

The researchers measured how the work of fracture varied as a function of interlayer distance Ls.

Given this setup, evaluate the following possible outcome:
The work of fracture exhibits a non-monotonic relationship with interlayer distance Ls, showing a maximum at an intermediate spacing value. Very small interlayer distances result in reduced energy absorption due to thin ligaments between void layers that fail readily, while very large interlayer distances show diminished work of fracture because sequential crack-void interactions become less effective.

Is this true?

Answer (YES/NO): NO